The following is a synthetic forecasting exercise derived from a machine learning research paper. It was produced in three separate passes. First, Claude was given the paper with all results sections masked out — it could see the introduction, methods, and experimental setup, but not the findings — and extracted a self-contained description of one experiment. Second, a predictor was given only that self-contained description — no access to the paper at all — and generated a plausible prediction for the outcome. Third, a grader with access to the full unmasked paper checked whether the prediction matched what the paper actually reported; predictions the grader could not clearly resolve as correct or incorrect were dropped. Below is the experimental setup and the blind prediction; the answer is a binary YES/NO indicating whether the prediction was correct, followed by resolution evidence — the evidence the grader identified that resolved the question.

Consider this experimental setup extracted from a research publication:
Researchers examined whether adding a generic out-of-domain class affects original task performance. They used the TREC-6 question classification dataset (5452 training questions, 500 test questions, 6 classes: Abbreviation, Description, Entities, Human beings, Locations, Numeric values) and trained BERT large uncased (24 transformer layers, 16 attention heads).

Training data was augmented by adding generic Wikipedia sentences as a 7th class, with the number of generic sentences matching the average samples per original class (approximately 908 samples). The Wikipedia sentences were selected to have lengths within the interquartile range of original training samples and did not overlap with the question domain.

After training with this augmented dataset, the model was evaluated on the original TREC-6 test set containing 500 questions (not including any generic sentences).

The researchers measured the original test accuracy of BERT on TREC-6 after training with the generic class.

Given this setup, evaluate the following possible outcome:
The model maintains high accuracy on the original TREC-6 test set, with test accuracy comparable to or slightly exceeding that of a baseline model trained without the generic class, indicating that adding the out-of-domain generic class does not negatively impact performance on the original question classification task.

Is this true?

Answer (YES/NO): YES